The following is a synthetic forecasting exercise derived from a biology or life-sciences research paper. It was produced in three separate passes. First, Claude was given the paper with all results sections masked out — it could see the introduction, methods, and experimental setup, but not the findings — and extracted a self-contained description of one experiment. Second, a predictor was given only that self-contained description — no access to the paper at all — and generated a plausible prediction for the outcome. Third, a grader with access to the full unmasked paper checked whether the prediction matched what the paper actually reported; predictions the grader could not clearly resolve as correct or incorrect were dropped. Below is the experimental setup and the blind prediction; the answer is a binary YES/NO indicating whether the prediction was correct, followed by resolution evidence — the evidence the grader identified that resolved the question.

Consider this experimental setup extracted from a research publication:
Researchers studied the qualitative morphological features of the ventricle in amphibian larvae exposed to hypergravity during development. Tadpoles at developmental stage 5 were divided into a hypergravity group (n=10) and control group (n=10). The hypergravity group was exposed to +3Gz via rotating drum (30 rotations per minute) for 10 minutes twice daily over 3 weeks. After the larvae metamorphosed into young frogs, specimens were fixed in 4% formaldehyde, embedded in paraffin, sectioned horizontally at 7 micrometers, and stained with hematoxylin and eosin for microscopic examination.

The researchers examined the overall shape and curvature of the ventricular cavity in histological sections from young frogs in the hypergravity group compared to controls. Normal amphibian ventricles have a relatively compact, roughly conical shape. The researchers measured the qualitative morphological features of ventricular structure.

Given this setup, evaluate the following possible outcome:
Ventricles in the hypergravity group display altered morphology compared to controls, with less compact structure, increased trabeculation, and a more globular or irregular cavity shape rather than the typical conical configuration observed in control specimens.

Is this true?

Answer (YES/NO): NO